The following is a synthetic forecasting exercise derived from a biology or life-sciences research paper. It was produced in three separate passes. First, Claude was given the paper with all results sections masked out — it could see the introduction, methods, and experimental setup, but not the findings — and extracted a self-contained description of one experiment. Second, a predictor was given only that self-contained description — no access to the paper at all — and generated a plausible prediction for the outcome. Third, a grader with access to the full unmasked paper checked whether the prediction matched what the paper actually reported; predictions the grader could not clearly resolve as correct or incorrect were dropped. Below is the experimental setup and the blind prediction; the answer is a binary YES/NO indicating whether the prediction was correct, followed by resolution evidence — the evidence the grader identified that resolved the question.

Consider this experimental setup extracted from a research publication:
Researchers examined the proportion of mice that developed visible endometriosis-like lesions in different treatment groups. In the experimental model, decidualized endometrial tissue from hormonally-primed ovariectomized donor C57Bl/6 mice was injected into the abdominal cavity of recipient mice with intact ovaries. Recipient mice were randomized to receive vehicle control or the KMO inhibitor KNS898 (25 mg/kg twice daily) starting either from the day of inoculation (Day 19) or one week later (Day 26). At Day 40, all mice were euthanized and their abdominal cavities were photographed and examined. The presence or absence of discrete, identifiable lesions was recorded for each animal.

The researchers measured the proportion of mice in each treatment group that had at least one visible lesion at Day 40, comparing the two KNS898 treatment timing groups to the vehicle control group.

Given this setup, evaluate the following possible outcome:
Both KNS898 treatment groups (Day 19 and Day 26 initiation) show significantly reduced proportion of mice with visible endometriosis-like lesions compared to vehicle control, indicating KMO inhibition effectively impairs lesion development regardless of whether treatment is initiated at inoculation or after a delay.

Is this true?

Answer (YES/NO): NO